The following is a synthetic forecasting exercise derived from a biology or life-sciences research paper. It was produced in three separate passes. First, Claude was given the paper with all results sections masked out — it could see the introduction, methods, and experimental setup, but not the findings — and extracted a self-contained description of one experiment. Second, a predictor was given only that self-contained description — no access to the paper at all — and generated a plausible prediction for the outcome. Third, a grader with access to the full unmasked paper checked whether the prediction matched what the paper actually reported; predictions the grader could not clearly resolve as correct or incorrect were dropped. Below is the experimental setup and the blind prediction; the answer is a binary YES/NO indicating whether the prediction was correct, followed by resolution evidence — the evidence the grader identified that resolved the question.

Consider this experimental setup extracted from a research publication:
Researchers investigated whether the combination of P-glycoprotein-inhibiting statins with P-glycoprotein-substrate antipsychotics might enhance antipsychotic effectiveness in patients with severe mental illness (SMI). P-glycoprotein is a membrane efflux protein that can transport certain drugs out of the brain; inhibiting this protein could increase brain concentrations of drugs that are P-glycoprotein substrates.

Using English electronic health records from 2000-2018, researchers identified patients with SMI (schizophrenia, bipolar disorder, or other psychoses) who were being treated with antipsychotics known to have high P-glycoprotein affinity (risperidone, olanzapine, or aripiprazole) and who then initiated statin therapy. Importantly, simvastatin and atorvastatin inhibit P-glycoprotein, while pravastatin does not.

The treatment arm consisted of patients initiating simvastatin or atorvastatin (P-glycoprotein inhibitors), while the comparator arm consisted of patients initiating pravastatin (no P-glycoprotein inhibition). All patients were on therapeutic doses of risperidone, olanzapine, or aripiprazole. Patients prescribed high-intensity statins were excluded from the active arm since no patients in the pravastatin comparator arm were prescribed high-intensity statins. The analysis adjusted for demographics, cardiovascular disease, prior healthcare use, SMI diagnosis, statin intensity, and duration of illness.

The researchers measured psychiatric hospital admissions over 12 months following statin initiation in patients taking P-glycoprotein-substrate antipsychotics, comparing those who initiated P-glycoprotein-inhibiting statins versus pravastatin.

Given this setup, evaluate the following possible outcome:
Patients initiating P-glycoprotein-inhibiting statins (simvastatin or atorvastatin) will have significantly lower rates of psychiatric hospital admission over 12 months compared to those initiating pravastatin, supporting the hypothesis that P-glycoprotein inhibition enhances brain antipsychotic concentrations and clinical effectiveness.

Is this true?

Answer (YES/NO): NO